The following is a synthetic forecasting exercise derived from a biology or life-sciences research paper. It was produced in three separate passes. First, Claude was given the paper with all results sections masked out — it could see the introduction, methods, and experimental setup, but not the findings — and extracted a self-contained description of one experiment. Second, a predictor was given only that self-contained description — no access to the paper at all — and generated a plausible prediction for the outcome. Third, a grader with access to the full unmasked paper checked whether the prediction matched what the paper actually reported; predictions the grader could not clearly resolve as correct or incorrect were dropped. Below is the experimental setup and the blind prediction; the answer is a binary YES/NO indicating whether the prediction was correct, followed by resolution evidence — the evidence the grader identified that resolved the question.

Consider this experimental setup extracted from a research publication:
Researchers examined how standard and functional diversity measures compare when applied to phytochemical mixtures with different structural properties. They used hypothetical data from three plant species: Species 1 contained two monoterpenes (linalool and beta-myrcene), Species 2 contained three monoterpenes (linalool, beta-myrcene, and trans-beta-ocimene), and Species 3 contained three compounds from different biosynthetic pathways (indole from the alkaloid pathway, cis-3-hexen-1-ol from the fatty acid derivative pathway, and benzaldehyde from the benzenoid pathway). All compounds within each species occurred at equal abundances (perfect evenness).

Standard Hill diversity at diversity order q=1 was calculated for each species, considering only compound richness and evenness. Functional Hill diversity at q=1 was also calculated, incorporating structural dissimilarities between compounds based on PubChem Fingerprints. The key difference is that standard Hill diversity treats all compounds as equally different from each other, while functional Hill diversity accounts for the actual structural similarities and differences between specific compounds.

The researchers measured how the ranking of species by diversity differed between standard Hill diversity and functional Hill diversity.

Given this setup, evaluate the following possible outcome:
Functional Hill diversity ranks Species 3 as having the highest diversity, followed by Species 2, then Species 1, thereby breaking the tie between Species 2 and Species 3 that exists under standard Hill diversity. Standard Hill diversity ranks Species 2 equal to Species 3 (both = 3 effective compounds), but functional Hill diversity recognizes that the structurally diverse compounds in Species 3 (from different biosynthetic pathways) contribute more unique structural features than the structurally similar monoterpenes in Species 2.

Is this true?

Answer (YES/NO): YES